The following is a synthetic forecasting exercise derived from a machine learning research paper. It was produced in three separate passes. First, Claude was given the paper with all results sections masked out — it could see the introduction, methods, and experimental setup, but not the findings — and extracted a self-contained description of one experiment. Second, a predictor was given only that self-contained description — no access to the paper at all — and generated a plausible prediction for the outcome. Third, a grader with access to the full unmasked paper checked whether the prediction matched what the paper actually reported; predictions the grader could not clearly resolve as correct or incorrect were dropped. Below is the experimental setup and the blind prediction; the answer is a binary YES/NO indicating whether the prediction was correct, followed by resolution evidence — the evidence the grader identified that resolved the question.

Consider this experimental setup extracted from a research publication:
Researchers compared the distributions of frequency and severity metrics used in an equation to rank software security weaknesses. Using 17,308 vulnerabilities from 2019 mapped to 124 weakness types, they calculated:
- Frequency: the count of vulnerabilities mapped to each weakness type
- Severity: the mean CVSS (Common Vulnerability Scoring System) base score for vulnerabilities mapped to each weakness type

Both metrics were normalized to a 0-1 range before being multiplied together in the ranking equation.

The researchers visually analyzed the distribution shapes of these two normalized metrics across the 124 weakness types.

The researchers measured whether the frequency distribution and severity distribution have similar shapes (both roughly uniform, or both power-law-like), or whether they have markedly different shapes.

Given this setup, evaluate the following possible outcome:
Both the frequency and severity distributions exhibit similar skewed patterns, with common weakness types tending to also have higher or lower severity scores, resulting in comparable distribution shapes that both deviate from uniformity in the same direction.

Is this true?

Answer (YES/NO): NO